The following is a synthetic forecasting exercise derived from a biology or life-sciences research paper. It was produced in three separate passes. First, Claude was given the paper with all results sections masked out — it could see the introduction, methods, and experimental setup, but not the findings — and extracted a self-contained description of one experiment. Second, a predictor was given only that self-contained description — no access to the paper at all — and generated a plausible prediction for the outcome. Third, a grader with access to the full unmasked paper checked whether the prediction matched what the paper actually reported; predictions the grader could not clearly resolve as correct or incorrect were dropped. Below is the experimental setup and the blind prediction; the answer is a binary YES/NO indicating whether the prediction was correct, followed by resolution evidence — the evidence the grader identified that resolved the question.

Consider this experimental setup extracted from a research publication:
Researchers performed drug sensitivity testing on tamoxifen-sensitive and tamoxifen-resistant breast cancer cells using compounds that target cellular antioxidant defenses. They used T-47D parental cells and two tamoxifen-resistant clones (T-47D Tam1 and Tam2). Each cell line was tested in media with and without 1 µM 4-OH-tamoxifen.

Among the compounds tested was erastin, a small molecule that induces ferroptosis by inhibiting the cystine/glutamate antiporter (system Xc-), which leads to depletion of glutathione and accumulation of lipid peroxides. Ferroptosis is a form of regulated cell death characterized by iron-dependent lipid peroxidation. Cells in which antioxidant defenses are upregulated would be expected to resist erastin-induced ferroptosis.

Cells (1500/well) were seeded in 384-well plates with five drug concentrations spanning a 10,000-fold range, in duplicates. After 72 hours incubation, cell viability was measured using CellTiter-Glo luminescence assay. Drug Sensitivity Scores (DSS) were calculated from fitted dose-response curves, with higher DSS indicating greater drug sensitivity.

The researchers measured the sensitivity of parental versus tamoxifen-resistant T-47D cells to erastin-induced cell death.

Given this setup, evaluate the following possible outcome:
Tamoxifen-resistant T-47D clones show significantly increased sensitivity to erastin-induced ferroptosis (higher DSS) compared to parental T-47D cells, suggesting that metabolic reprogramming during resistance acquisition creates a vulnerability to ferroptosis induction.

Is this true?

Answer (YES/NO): NO